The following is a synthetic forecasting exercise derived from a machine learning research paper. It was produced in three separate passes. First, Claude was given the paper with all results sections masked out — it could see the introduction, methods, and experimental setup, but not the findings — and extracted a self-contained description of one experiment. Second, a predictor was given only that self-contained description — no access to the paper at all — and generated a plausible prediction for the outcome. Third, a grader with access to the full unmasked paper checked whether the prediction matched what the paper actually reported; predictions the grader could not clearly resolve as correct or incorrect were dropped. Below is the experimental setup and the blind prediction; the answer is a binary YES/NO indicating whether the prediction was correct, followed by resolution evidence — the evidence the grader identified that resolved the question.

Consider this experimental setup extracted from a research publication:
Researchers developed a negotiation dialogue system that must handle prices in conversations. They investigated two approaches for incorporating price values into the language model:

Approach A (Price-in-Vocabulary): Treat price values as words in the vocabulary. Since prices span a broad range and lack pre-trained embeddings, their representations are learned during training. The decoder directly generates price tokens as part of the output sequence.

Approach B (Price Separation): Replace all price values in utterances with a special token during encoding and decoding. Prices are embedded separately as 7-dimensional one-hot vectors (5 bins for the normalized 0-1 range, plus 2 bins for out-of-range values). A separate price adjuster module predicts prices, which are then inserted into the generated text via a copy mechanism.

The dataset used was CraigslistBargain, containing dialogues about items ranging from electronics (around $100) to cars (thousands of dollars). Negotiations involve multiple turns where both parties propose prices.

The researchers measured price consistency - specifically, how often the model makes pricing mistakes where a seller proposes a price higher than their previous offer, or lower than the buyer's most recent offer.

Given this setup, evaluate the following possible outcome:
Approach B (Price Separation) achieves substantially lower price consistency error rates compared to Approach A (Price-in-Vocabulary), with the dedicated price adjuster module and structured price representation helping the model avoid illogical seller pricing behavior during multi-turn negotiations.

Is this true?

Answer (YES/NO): YES